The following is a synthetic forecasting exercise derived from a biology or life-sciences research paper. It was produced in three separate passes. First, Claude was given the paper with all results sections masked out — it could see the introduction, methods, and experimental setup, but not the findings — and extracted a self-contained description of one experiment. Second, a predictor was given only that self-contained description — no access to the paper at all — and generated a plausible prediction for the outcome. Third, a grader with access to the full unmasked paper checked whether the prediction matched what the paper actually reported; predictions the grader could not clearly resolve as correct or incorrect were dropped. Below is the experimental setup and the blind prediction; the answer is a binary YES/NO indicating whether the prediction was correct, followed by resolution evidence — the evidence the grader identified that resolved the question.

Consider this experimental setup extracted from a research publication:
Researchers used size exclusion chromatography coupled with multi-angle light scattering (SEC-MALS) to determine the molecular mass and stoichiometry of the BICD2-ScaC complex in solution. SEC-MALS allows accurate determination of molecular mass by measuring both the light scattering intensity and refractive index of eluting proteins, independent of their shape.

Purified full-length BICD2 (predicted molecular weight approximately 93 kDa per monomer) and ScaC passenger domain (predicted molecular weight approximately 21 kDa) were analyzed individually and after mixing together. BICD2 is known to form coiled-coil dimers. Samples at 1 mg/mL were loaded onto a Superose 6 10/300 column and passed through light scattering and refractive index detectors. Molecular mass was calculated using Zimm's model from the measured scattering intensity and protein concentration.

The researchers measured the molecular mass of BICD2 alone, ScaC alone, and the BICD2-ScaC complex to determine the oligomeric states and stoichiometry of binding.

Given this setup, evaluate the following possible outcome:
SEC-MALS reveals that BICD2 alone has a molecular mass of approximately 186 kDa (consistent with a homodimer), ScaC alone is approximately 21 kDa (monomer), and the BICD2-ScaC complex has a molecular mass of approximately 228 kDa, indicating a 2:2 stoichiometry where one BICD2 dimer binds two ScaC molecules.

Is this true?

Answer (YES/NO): NO